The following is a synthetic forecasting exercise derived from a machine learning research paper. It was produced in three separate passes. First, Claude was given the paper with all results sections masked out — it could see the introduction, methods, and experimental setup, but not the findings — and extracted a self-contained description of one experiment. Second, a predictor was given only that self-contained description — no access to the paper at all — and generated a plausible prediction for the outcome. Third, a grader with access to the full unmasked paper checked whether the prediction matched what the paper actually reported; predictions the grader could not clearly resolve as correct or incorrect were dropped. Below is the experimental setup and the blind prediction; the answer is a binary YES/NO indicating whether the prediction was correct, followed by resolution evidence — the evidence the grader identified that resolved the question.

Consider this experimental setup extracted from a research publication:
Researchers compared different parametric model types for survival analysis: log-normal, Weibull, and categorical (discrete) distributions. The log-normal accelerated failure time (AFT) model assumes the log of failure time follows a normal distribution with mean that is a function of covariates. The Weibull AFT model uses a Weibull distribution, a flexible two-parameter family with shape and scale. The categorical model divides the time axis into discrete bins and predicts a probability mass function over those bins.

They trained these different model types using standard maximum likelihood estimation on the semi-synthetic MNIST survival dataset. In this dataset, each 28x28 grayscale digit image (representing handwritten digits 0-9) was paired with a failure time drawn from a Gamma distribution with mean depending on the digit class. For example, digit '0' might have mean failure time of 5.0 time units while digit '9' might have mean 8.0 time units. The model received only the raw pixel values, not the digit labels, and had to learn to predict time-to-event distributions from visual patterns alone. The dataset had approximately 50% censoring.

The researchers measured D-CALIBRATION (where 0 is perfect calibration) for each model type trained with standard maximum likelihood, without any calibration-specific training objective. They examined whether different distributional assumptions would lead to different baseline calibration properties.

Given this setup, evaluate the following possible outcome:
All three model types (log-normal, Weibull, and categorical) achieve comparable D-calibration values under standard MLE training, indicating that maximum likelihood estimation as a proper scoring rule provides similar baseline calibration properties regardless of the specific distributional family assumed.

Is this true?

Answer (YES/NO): NO